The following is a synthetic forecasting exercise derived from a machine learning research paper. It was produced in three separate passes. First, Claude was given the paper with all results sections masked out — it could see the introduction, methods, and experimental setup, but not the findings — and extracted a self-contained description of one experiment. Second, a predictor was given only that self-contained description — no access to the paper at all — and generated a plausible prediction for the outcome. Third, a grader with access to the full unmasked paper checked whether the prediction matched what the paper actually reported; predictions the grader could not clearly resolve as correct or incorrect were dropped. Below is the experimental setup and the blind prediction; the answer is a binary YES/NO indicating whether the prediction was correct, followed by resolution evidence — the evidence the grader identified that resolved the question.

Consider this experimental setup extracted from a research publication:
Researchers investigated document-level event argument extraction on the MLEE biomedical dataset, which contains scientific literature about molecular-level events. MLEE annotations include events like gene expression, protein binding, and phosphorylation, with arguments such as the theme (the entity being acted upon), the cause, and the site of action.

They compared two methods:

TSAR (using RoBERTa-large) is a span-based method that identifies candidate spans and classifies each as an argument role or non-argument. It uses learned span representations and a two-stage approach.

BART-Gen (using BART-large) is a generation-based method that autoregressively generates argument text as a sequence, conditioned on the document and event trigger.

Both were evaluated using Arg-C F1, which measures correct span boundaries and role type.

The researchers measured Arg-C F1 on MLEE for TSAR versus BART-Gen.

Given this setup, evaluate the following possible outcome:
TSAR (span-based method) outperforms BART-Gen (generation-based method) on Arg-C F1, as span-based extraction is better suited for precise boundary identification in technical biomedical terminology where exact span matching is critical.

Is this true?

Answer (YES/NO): YES